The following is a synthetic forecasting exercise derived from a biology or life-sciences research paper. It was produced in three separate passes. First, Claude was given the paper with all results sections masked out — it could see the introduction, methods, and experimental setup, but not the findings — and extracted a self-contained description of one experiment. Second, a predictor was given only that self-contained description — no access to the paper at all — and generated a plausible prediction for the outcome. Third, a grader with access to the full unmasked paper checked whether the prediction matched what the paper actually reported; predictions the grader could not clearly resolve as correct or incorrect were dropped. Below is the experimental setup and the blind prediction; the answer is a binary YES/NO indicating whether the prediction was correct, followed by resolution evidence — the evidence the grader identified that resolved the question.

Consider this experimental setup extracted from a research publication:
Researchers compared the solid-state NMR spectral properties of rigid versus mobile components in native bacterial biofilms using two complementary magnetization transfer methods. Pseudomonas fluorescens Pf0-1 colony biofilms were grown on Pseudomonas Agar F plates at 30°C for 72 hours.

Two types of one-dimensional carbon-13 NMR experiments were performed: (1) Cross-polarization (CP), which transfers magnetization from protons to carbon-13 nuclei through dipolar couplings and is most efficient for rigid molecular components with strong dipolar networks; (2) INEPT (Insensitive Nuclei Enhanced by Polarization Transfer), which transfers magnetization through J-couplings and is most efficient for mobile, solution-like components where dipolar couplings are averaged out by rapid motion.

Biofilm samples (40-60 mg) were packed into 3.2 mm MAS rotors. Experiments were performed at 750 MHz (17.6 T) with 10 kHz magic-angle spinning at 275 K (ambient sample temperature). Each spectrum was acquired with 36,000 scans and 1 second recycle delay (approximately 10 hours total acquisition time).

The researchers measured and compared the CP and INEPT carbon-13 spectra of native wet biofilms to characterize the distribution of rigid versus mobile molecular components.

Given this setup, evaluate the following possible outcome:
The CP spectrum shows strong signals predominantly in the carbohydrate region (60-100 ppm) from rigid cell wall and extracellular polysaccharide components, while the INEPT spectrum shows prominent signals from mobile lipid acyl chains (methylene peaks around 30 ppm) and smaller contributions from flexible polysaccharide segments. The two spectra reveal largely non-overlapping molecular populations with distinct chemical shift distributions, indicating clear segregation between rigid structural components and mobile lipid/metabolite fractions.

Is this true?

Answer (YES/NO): NO